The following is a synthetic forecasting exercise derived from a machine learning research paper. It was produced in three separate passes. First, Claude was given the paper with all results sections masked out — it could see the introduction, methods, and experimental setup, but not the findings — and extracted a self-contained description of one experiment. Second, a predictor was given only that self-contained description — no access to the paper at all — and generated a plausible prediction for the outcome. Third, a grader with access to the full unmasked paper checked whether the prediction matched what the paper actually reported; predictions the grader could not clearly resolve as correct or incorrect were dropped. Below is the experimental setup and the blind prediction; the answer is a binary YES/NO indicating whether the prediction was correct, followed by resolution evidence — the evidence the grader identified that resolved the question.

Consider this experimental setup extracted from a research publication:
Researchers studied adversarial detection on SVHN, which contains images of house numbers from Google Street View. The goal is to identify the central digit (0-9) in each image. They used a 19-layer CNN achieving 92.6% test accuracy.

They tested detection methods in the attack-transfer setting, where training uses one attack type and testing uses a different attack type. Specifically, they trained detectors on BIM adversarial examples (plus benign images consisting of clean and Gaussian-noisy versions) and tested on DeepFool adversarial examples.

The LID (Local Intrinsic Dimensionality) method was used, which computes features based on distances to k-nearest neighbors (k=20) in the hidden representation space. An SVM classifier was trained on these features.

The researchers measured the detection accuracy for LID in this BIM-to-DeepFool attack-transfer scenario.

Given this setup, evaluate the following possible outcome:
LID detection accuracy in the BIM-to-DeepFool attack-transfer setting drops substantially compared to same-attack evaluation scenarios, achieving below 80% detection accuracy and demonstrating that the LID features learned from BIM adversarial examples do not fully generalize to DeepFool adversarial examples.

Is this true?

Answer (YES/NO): NO